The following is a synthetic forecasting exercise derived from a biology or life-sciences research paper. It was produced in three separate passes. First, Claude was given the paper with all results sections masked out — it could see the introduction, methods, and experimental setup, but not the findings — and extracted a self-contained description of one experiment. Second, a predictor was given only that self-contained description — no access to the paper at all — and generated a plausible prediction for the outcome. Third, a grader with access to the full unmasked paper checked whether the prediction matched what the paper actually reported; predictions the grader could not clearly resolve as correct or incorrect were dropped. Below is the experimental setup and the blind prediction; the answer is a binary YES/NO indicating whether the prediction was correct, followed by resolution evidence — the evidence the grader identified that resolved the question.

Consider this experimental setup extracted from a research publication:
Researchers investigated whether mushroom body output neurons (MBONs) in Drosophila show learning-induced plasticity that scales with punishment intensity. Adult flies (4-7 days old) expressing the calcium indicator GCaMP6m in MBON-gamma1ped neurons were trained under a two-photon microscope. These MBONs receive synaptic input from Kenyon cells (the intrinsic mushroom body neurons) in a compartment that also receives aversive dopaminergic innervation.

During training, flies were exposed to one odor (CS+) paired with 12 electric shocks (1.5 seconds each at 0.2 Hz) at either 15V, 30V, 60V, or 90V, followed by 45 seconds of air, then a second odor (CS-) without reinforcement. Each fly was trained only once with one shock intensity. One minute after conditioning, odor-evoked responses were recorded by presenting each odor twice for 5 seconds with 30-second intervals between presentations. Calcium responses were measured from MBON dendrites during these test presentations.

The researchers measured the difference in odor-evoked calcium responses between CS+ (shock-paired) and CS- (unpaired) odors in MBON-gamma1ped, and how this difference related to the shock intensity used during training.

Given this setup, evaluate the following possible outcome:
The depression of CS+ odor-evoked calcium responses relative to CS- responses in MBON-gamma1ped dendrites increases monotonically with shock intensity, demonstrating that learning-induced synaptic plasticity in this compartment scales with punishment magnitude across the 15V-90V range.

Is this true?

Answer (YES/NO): NO